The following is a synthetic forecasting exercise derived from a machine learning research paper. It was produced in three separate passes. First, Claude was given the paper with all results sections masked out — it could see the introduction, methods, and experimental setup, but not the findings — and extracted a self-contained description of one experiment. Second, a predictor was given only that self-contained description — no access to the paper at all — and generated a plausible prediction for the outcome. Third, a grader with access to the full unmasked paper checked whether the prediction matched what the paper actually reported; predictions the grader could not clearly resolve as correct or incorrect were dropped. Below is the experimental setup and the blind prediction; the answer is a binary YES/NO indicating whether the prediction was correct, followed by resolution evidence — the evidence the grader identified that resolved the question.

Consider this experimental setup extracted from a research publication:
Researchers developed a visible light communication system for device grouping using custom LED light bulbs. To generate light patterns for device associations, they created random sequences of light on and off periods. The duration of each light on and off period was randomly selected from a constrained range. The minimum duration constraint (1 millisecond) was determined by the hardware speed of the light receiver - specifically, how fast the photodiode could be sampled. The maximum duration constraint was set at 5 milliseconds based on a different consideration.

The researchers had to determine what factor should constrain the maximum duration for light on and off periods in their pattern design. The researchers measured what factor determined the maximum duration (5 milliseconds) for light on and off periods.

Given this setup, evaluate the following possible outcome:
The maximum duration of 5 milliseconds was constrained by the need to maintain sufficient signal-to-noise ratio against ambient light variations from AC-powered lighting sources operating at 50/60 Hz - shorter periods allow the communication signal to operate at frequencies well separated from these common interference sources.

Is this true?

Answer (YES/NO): NO